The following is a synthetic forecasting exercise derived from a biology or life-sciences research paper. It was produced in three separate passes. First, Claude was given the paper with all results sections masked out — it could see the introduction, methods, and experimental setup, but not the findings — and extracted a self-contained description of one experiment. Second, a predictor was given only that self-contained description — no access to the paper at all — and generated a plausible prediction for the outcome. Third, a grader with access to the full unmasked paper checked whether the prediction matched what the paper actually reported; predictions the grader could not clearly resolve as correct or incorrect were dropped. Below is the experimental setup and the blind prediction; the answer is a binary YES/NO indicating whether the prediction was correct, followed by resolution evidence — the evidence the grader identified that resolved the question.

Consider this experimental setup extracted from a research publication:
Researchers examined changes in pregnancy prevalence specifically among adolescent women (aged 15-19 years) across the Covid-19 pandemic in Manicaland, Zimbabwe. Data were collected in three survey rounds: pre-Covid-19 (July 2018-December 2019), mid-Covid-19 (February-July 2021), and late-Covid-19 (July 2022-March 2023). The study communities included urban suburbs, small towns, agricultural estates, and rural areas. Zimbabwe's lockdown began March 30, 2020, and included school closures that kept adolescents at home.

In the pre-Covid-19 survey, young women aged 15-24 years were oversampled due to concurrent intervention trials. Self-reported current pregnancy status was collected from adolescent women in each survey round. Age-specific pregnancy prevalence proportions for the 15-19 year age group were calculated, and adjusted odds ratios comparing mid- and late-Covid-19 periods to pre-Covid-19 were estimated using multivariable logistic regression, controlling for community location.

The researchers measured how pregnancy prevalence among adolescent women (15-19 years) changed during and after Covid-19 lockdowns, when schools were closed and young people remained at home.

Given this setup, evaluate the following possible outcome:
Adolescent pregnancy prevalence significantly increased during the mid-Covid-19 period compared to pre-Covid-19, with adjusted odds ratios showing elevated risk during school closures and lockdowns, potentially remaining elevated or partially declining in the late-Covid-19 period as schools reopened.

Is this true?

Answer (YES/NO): NO